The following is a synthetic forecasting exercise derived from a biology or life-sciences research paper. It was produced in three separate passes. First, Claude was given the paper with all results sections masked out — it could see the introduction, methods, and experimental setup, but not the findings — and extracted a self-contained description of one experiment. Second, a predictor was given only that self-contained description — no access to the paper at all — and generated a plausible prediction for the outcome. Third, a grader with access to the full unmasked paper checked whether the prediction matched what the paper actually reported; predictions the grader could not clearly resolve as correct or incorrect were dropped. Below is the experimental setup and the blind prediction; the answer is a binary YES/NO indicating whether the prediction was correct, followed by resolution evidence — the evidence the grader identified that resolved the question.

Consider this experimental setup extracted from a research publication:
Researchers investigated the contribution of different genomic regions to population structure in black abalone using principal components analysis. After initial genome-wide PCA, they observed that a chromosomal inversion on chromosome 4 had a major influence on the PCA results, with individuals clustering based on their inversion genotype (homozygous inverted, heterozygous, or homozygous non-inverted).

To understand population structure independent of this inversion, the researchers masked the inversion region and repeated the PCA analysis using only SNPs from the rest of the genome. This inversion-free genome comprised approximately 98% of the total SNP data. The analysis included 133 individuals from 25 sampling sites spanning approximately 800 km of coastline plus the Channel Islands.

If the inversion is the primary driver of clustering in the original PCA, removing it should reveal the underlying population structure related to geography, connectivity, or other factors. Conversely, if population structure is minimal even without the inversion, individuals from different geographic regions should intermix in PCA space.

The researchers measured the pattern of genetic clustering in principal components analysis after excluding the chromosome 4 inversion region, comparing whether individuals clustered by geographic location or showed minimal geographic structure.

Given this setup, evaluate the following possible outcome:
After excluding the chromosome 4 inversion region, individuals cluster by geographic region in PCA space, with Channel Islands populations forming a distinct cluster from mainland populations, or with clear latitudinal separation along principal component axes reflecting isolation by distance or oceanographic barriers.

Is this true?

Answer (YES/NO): NO